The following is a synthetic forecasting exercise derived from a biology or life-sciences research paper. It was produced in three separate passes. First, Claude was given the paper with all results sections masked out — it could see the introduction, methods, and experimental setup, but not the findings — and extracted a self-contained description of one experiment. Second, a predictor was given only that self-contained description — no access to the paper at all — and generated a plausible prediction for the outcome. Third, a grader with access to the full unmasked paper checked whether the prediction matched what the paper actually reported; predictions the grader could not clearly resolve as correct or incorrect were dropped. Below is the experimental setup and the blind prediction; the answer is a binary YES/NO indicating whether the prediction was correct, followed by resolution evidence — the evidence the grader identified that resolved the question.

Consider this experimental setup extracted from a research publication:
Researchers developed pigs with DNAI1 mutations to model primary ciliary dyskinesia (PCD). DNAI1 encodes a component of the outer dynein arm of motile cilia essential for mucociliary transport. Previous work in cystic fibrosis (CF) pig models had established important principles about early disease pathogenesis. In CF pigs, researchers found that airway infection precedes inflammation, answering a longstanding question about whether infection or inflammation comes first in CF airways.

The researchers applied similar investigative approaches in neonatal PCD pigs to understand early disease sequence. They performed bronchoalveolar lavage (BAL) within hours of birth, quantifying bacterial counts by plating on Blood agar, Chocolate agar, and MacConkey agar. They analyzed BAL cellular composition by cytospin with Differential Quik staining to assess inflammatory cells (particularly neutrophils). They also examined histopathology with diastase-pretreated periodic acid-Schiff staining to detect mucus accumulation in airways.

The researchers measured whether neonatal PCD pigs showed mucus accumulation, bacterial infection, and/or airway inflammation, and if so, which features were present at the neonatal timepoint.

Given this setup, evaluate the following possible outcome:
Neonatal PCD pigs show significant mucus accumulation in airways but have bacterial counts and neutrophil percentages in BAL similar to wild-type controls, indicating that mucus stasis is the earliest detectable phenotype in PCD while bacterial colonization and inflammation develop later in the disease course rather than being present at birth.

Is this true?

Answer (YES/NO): NO